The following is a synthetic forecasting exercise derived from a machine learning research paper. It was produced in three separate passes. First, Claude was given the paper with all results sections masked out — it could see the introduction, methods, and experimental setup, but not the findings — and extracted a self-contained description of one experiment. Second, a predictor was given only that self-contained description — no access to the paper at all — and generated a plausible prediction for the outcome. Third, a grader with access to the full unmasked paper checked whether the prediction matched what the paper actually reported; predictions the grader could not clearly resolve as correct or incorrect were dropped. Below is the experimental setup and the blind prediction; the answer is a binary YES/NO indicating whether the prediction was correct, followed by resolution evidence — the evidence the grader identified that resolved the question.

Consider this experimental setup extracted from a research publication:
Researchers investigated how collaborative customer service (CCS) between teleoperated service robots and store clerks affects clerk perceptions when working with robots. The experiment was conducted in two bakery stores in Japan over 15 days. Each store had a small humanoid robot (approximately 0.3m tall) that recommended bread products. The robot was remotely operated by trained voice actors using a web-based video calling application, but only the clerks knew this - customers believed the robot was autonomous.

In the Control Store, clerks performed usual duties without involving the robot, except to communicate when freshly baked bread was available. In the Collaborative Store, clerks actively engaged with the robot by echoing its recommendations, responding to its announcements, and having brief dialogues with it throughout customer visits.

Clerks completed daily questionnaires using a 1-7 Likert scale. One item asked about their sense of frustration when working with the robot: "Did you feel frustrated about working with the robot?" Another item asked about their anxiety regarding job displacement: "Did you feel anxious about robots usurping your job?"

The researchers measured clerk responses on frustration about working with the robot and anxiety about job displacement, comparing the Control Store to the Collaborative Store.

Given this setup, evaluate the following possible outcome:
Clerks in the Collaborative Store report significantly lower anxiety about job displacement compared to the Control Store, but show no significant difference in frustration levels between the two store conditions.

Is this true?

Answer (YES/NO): NO